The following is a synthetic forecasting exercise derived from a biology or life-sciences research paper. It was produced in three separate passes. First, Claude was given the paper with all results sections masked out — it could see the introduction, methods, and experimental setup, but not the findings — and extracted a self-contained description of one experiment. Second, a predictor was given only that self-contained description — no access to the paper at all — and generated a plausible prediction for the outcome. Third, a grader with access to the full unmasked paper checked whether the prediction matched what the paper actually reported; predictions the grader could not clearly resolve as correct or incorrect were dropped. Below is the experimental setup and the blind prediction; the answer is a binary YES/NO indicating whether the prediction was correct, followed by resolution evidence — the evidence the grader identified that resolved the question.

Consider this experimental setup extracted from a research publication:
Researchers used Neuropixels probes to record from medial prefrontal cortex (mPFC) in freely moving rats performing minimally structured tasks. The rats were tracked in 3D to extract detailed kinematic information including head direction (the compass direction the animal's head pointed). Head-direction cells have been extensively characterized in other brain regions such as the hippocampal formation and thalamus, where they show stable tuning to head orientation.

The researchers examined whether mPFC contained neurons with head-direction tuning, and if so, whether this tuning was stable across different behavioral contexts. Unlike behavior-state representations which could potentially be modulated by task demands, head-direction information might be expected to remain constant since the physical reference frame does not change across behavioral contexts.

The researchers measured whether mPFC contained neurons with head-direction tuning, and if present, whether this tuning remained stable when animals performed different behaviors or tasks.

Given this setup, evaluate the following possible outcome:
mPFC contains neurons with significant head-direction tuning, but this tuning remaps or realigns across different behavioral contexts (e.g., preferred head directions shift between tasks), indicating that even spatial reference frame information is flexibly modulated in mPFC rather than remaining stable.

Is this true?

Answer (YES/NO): NO